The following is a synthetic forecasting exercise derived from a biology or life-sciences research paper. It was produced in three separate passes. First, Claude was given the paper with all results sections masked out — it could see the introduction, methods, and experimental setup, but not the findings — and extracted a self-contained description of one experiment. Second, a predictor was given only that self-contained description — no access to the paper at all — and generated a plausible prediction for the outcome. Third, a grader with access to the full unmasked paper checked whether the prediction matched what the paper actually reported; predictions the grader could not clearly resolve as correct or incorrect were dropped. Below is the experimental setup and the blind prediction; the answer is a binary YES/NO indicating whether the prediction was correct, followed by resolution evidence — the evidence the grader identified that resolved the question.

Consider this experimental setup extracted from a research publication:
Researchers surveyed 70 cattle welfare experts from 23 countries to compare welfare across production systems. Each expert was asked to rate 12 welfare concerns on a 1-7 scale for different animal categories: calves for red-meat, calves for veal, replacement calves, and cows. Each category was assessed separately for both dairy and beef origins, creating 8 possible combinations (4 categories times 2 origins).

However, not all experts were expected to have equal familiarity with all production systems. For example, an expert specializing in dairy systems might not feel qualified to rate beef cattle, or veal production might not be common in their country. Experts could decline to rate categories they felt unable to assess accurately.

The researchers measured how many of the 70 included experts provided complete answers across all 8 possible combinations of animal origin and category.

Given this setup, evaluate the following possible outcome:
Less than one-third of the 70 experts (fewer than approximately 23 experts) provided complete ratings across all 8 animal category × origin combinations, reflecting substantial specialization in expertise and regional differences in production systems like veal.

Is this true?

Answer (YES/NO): YES